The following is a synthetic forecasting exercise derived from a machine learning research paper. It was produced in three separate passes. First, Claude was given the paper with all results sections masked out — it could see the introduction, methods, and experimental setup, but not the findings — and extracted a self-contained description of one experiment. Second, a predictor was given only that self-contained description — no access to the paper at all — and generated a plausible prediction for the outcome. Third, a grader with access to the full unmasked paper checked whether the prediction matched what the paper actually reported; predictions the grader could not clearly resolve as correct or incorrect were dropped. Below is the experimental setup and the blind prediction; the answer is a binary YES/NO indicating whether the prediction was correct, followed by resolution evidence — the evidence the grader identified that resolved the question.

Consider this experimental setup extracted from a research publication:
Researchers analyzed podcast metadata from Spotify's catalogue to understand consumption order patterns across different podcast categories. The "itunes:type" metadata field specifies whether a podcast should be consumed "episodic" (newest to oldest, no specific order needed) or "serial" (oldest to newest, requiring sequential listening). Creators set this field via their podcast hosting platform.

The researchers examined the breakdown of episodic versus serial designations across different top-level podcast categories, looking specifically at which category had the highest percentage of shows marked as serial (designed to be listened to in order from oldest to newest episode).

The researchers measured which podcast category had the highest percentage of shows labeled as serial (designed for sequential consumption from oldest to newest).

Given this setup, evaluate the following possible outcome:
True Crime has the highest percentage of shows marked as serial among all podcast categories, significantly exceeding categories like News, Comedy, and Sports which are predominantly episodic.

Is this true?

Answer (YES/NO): NO